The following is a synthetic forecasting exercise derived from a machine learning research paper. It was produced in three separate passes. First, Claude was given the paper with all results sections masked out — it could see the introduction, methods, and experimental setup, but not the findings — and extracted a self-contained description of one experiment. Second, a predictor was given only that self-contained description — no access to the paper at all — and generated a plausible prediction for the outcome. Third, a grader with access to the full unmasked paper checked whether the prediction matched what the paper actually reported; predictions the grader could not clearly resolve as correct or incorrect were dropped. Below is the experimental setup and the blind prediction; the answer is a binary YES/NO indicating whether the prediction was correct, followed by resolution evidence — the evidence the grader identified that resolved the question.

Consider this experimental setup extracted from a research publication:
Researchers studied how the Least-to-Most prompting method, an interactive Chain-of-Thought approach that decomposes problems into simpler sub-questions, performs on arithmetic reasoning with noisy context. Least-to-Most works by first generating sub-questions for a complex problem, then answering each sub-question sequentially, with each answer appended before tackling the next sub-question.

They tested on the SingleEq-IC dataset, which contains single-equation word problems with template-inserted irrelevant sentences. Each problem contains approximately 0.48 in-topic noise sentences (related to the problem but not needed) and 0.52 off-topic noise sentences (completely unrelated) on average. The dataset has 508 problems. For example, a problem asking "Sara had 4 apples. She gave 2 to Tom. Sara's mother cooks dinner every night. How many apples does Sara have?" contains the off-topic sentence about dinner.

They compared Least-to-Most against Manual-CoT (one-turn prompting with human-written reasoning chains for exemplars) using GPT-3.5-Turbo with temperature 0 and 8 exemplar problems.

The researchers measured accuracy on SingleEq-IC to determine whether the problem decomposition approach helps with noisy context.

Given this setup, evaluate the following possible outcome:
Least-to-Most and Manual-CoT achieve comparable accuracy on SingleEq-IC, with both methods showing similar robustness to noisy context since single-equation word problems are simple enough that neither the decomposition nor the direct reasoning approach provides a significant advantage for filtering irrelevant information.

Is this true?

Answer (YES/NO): YES